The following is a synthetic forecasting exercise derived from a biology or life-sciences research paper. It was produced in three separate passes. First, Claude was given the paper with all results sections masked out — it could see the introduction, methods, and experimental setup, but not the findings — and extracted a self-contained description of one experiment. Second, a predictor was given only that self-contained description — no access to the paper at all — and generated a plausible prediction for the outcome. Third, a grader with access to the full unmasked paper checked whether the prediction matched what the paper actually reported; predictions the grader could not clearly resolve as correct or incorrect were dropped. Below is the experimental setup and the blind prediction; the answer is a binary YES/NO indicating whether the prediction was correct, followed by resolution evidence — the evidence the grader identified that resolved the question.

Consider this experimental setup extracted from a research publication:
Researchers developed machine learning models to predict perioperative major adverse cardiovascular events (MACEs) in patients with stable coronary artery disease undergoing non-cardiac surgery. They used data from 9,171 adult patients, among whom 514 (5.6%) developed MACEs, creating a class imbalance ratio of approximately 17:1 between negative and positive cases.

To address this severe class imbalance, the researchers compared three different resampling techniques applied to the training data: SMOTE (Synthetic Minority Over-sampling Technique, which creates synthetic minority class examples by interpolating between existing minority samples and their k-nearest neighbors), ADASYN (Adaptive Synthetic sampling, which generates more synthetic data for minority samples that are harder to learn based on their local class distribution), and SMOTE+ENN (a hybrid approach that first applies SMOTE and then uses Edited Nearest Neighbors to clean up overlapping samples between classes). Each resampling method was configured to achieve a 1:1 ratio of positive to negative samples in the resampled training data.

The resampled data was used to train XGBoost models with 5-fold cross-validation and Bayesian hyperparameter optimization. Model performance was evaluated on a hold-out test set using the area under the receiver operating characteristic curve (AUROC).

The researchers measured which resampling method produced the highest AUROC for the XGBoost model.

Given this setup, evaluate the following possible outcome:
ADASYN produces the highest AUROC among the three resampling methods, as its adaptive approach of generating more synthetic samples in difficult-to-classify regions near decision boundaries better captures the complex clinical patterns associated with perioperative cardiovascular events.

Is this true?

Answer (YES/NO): NO